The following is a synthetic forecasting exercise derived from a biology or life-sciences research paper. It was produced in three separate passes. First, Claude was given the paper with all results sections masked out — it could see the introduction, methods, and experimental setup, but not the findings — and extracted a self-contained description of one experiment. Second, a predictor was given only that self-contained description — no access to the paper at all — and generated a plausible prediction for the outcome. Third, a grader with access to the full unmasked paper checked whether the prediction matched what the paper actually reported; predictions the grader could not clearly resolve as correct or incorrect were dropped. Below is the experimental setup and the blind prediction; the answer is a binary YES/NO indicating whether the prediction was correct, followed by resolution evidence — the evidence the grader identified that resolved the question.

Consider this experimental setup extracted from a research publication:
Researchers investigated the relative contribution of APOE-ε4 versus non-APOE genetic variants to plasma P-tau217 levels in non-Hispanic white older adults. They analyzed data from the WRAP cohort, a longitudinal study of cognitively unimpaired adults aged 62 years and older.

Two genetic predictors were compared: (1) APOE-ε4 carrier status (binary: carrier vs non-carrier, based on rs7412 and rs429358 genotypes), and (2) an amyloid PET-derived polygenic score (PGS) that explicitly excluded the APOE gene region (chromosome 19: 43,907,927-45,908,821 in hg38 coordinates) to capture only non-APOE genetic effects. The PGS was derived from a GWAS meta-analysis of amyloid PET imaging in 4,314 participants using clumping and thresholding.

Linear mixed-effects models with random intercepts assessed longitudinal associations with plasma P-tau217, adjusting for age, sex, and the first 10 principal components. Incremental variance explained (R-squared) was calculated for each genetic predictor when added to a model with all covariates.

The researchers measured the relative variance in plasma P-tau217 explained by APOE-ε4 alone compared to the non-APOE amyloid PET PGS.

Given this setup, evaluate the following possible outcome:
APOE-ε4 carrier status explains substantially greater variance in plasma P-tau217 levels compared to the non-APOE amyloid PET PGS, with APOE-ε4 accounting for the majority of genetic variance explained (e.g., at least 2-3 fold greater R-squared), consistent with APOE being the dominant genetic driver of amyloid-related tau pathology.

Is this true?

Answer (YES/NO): YES